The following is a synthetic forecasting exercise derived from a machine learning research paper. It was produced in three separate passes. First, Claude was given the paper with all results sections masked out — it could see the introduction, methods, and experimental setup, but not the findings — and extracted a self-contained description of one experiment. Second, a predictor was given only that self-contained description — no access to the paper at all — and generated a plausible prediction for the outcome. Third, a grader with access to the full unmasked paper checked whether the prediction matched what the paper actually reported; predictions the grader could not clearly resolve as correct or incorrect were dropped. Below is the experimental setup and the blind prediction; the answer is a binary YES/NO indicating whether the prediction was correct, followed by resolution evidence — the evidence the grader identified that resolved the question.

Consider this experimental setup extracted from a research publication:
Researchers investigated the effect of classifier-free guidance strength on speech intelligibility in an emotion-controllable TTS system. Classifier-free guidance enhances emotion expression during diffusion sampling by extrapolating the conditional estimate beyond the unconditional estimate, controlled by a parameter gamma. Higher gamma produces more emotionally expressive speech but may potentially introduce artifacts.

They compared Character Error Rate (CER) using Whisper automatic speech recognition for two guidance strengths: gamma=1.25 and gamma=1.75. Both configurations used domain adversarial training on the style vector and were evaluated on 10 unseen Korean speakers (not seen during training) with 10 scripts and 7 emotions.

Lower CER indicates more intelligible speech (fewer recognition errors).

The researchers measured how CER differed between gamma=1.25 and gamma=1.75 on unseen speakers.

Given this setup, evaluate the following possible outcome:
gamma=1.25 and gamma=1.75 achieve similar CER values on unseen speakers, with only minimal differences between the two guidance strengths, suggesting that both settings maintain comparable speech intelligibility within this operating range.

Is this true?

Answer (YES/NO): NO